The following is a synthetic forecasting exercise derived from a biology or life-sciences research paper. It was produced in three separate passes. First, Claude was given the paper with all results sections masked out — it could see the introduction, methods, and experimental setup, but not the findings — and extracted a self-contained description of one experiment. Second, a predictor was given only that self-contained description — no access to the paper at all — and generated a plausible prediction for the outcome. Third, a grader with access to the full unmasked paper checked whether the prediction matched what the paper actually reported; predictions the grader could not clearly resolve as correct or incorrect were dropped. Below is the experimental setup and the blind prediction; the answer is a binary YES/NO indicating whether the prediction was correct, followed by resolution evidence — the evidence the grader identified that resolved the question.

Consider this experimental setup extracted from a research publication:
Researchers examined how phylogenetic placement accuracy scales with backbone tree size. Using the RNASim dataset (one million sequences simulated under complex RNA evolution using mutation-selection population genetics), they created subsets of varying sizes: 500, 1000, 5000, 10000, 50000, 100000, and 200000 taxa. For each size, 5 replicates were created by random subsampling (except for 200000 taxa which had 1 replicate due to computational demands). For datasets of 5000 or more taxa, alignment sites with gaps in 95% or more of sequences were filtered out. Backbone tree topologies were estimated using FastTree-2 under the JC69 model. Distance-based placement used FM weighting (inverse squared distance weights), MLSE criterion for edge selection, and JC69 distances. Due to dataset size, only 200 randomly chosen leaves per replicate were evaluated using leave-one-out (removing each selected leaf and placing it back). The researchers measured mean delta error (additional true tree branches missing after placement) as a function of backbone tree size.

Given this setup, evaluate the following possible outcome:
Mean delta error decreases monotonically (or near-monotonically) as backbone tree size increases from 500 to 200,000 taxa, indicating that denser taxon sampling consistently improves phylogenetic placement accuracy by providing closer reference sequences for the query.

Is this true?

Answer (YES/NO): YES